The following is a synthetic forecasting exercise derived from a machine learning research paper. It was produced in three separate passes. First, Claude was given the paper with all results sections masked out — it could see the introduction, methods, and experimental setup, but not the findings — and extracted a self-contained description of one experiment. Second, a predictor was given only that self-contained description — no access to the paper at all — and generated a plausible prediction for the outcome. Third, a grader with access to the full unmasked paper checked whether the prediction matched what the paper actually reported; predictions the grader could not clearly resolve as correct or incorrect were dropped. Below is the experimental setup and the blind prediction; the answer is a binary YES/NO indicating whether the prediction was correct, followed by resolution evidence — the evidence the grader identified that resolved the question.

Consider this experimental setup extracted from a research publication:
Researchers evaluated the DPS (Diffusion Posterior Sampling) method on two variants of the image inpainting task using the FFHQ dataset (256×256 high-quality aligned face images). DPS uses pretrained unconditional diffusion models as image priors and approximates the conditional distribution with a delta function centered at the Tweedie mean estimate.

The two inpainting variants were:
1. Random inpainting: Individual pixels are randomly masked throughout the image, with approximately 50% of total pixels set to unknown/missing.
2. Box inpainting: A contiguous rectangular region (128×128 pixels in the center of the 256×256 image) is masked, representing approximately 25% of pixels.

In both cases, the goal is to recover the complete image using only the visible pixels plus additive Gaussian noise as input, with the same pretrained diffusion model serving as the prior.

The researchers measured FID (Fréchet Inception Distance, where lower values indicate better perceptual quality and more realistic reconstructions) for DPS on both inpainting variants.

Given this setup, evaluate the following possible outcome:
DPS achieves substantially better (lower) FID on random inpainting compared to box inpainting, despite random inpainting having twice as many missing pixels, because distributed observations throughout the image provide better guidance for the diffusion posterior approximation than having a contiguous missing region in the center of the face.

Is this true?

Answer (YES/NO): YES